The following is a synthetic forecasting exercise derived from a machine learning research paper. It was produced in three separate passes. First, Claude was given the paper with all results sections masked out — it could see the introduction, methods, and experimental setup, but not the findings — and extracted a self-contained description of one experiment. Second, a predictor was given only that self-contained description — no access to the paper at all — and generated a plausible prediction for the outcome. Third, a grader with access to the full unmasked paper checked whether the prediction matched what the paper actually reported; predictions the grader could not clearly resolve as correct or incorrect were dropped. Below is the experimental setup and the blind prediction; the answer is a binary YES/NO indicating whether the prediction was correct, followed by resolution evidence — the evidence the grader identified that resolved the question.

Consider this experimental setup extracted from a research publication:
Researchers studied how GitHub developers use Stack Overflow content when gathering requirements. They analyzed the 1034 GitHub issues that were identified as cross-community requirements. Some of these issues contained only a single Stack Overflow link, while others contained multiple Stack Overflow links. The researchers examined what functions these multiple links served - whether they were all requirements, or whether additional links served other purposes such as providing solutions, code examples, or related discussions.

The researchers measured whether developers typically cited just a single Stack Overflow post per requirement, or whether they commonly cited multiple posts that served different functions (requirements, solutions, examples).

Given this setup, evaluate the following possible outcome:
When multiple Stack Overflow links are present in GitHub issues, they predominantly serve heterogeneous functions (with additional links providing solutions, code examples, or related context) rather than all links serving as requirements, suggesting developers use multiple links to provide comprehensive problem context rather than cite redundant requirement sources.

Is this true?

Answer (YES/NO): YES